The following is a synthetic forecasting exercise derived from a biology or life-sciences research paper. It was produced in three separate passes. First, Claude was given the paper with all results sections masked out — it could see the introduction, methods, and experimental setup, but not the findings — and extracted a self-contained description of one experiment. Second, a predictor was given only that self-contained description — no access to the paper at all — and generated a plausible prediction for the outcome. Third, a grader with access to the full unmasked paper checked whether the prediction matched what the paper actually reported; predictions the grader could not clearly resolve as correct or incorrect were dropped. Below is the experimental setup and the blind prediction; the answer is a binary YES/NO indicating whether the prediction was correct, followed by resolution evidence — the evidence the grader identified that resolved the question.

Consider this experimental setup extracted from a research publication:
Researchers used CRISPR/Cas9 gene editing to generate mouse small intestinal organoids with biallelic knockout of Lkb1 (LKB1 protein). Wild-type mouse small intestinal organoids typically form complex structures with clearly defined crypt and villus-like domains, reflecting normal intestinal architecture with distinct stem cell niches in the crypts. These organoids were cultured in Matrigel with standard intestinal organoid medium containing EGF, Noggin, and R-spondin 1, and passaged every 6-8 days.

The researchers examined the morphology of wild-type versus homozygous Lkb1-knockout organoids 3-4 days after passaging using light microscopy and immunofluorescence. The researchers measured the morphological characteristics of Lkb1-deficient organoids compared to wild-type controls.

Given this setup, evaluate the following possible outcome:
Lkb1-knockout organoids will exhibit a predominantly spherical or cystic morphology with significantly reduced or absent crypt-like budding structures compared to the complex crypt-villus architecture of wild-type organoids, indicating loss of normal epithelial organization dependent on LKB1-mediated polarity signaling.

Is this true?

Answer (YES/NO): NO